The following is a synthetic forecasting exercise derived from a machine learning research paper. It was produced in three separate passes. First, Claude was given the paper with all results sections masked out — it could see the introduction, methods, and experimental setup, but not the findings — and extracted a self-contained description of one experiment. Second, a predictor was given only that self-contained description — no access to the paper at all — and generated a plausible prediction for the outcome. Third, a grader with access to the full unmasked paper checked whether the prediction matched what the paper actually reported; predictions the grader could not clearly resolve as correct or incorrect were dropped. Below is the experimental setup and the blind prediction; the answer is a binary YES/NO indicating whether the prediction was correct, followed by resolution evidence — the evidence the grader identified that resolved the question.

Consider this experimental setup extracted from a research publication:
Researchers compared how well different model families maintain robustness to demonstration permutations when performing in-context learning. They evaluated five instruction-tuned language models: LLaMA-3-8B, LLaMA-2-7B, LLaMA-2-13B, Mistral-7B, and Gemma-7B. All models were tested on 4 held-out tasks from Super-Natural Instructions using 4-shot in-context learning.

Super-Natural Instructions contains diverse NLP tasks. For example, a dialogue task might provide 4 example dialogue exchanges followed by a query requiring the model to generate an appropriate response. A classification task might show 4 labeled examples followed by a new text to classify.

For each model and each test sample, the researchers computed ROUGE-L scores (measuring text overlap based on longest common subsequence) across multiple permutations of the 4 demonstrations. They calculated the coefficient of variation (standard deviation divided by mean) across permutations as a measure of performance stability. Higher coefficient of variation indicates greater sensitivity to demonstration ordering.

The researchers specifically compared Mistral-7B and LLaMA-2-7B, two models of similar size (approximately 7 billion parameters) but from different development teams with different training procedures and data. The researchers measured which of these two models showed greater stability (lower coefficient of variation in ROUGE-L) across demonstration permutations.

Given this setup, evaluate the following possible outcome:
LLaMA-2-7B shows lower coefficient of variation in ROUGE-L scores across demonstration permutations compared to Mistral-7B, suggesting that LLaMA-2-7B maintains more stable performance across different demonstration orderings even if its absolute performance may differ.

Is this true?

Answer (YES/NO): NO